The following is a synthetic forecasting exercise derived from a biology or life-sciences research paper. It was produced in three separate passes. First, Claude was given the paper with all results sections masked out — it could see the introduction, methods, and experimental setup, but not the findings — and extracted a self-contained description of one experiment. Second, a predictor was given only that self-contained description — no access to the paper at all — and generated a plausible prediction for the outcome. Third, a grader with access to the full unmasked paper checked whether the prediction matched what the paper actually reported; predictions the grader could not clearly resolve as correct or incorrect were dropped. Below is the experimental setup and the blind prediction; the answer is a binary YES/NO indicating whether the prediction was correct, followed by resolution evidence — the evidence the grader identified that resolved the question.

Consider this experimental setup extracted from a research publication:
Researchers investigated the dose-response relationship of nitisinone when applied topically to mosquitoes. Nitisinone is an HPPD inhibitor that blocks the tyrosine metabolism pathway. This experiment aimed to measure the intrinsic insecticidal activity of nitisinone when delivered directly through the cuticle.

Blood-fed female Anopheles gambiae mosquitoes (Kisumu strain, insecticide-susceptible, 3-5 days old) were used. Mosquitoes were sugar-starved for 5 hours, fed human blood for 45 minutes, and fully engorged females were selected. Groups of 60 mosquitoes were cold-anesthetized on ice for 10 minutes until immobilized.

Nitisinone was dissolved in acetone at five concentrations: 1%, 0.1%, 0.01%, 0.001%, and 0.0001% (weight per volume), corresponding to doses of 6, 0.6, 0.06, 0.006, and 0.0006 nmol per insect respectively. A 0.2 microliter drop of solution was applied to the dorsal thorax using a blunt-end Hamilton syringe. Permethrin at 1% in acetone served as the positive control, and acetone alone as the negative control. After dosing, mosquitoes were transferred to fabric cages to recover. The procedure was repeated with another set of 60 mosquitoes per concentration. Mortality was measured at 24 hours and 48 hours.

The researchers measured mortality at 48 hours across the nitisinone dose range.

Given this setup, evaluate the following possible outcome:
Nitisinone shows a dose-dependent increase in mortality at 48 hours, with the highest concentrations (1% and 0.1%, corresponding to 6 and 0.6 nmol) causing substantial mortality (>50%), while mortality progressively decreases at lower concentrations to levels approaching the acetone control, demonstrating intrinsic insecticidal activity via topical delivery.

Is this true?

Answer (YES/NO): NO